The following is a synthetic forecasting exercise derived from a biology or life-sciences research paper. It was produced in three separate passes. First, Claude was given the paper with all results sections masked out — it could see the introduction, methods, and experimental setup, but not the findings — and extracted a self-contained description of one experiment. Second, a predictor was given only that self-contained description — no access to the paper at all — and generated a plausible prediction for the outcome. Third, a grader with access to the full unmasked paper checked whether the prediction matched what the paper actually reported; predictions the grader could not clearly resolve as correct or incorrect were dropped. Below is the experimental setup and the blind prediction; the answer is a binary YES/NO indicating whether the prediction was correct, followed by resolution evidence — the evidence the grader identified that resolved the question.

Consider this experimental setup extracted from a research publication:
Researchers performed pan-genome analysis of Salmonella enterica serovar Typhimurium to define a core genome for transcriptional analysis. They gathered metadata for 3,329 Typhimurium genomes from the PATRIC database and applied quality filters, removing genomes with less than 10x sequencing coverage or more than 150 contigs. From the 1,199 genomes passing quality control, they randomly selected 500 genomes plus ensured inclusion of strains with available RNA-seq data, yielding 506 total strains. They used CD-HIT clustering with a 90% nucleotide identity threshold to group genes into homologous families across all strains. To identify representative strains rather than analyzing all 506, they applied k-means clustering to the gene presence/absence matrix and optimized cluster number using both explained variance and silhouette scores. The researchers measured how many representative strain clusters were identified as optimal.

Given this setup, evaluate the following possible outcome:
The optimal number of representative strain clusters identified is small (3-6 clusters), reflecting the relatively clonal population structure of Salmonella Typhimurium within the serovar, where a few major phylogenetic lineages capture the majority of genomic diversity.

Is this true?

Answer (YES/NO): NO